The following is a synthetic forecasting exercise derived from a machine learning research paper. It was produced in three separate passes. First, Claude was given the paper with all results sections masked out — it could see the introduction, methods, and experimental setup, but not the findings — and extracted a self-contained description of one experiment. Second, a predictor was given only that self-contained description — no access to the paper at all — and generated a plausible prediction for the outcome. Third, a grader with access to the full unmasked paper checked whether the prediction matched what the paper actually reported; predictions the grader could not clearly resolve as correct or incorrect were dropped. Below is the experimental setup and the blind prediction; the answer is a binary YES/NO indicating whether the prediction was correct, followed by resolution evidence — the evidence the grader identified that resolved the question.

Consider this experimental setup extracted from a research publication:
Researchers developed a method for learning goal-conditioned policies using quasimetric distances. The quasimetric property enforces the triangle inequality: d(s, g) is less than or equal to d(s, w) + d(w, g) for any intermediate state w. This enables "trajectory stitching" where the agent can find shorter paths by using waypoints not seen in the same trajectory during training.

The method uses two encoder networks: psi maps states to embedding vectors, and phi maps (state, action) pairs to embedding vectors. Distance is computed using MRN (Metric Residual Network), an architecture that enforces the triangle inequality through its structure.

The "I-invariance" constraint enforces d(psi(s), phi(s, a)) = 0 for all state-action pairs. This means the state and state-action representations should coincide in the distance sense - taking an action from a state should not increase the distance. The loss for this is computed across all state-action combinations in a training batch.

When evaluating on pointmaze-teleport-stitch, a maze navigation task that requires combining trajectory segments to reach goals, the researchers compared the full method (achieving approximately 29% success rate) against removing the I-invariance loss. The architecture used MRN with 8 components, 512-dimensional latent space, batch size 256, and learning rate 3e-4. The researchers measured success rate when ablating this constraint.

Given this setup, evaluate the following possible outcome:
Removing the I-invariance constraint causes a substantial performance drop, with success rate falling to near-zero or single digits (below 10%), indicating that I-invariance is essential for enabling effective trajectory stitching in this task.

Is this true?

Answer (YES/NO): NO